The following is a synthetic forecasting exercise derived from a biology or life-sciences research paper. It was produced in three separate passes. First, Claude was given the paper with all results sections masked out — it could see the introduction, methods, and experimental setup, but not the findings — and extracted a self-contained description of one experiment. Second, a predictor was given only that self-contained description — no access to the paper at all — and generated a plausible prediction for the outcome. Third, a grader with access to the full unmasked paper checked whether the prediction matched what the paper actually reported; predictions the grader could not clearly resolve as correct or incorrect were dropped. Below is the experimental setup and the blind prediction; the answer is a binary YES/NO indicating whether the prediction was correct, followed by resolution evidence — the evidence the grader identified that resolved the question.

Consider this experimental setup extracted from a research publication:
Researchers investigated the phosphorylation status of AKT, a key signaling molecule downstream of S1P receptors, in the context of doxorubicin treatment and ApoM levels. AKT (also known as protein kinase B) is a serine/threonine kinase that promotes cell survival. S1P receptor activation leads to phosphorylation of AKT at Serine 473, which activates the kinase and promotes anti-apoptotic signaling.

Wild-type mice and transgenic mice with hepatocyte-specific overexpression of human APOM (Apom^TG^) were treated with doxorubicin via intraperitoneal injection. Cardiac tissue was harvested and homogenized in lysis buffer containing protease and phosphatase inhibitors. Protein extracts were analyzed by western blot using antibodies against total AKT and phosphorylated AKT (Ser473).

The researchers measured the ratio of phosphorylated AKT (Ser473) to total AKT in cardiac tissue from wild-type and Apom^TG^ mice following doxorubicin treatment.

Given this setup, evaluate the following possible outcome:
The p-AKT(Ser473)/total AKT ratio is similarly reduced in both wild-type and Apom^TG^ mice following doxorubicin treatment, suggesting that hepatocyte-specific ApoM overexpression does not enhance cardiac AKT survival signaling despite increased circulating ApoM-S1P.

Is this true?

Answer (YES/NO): YES